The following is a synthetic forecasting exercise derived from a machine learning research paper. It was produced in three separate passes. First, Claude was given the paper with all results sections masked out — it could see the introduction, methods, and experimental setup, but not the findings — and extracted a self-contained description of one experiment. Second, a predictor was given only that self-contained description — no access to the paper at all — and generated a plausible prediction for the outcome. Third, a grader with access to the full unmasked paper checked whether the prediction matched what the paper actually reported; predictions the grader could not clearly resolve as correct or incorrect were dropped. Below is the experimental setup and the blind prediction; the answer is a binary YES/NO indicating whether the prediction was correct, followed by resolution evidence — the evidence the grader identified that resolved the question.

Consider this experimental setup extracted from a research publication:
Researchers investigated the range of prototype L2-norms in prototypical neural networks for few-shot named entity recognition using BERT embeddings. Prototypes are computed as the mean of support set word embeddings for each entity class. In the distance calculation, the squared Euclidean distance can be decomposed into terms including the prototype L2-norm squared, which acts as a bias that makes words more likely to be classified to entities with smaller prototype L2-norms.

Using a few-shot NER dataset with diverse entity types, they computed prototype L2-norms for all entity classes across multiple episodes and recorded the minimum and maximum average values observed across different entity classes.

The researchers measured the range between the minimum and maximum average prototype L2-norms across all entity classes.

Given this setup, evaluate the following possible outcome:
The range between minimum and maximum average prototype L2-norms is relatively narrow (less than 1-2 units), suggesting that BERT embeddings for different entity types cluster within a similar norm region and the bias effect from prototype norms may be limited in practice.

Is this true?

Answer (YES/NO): NO